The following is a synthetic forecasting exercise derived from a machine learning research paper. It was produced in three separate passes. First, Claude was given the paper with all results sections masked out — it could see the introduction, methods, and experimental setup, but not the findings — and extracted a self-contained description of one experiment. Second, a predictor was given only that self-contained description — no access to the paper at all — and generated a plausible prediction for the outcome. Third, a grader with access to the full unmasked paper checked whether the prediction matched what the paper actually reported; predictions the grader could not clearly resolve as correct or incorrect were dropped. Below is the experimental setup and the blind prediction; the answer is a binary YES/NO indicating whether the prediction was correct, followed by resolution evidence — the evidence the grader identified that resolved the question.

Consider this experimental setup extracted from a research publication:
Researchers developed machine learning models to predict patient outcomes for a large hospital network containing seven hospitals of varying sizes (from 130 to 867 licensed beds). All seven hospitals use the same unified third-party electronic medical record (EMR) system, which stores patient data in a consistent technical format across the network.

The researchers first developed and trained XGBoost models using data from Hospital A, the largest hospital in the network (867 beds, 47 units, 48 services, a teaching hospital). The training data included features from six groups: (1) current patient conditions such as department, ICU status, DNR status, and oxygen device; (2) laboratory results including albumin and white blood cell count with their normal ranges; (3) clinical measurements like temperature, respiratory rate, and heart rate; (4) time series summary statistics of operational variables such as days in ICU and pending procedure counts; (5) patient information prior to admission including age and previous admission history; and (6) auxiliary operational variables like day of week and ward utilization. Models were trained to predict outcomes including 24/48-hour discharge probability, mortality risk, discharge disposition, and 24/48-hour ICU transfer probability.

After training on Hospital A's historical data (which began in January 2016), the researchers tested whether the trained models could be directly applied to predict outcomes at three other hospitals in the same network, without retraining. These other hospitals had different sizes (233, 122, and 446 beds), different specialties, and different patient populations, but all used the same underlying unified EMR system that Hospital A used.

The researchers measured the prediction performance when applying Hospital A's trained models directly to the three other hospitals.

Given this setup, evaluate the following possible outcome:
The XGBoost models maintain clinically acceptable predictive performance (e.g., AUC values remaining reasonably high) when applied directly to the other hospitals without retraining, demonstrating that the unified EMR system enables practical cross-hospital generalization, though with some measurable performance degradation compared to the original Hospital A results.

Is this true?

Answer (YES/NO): NO